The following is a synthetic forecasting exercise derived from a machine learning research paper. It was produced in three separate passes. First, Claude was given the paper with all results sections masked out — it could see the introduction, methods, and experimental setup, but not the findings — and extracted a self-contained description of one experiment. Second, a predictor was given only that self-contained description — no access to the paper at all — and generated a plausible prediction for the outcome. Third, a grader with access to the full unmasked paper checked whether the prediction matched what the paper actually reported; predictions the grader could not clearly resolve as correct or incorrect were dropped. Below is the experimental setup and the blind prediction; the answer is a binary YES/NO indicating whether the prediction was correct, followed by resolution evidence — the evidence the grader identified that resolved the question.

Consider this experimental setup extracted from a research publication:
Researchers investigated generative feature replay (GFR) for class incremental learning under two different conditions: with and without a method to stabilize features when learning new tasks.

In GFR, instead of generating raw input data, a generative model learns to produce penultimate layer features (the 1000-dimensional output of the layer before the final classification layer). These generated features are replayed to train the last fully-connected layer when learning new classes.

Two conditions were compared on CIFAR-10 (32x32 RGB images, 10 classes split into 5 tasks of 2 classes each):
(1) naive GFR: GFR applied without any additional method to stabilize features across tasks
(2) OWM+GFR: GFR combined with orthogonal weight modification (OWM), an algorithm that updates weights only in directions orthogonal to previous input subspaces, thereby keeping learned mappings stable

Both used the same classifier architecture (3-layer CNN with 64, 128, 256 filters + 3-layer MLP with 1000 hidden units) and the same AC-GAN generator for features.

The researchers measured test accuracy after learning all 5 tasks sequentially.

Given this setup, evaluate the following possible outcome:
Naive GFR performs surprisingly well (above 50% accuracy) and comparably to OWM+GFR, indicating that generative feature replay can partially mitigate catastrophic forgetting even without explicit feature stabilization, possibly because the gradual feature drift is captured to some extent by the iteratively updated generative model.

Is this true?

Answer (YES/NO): NO